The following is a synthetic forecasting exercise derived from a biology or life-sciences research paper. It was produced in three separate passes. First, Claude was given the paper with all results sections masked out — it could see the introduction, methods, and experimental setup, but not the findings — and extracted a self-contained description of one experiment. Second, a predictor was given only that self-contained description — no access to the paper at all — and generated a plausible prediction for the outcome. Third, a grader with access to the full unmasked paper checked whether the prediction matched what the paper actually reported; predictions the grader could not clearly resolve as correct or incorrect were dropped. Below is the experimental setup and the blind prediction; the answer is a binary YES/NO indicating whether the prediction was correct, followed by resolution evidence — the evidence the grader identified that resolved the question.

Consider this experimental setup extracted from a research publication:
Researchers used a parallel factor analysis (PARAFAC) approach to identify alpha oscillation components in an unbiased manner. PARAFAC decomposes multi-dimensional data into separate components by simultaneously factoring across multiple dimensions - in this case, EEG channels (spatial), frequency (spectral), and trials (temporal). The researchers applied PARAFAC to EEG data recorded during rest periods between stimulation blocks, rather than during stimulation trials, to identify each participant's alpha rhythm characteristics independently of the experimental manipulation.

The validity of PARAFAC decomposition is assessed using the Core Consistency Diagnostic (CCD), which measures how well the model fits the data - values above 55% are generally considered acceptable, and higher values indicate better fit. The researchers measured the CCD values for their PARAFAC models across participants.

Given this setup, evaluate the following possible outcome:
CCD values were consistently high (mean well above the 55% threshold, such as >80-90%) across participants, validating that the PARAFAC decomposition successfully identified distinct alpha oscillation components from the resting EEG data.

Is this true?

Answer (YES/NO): YES